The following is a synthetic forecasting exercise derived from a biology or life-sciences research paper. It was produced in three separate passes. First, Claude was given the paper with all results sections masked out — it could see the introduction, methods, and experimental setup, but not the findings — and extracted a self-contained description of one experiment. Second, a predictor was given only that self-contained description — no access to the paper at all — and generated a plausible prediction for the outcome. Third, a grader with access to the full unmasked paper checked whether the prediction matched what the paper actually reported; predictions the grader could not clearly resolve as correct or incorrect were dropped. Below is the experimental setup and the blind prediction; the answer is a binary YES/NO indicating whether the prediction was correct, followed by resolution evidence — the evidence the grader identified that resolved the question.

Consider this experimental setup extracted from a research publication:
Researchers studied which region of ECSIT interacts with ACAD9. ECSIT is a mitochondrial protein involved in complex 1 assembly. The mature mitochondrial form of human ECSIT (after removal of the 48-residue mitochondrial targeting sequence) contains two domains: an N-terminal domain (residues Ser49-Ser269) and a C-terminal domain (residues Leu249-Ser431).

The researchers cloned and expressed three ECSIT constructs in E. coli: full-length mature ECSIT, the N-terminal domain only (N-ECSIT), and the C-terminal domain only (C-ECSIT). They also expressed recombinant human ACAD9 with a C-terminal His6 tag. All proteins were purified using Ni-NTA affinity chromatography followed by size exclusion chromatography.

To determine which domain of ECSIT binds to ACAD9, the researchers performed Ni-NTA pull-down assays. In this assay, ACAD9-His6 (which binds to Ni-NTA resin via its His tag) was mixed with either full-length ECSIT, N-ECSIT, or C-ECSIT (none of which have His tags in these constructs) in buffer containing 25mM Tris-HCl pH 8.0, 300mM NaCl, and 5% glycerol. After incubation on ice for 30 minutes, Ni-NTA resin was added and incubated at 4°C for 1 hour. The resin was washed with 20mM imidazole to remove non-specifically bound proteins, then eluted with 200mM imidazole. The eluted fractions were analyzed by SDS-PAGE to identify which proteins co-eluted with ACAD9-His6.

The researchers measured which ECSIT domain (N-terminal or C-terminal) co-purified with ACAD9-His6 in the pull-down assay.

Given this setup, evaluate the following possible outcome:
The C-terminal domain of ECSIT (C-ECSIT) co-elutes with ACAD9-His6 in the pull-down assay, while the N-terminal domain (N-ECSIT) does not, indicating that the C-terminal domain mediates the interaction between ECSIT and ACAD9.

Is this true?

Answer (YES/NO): YES